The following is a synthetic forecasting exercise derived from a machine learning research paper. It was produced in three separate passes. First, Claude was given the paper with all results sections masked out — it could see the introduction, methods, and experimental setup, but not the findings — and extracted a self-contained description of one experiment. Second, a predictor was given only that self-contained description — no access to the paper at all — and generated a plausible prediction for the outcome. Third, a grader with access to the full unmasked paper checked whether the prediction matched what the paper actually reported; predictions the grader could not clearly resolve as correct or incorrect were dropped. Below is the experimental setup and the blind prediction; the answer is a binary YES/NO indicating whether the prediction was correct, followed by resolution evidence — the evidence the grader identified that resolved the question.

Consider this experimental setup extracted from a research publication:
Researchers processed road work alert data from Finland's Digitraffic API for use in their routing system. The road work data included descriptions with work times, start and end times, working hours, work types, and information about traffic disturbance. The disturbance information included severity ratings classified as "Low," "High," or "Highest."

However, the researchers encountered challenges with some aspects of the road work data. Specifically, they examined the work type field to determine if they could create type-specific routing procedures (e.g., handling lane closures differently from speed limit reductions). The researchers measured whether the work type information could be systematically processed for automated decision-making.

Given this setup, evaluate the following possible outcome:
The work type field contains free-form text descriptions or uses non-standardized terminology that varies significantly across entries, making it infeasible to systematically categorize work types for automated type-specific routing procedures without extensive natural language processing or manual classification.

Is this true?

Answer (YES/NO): YES